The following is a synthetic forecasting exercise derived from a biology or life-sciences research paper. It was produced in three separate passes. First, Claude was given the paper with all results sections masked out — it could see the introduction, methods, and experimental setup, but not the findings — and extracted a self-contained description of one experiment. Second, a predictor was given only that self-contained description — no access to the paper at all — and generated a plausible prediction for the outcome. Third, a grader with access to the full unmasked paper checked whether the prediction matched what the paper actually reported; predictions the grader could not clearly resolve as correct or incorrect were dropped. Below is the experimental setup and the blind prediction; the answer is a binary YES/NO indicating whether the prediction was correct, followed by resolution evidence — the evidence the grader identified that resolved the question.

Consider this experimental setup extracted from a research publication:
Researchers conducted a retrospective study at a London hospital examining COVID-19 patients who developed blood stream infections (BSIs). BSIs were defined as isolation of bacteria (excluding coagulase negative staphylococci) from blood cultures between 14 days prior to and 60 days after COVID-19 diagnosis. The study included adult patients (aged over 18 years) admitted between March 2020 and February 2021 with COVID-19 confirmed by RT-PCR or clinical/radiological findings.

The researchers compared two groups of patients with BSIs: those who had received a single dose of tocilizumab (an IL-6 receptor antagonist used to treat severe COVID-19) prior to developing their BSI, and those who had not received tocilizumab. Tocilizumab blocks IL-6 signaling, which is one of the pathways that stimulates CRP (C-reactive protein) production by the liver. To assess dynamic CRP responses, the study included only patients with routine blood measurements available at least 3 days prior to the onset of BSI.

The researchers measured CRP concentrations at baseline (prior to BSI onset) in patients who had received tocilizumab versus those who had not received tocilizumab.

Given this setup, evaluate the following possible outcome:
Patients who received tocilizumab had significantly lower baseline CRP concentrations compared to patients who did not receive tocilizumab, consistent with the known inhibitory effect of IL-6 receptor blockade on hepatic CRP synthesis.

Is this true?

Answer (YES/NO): YES